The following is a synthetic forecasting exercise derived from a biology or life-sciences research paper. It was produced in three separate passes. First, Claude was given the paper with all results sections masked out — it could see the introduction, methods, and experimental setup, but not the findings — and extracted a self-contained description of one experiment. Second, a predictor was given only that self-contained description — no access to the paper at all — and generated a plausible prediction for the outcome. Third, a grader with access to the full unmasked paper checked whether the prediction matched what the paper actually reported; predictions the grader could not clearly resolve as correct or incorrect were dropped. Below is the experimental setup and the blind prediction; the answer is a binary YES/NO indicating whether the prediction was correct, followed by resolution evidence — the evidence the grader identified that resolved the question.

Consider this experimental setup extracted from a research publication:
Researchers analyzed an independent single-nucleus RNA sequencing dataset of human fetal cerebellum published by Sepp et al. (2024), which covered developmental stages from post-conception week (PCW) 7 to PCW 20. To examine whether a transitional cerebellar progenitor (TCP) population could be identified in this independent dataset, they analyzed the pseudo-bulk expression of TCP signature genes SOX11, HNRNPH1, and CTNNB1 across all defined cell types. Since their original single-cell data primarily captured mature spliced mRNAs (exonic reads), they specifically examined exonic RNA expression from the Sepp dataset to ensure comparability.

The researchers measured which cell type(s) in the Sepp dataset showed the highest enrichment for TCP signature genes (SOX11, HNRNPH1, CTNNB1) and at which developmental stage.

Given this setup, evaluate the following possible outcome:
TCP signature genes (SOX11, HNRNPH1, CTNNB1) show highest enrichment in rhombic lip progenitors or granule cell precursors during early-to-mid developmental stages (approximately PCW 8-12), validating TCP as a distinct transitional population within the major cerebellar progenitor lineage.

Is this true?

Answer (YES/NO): NO